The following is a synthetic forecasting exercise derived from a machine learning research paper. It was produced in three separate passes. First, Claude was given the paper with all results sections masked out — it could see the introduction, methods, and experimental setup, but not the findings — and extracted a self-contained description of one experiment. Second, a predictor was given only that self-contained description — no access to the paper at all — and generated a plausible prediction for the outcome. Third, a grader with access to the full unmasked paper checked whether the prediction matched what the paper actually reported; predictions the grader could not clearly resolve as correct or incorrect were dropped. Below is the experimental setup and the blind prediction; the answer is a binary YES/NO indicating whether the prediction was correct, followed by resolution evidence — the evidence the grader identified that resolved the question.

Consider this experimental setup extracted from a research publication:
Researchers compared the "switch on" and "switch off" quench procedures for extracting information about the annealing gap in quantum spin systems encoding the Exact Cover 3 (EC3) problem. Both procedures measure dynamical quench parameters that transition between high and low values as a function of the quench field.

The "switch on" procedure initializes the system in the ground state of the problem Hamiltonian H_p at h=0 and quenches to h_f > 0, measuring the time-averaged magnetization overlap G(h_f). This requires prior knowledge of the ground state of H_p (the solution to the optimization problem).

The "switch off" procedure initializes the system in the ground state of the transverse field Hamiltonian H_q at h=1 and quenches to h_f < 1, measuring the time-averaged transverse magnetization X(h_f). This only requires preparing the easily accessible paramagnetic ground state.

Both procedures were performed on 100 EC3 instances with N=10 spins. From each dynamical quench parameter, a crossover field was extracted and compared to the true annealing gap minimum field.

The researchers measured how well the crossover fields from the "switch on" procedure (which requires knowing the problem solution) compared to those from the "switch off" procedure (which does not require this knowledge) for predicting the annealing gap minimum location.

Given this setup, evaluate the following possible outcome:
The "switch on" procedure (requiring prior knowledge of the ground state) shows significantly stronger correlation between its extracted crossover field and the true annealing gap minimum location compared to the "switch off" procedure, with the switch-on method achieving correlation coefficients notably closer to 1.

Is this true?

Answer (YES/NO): NO